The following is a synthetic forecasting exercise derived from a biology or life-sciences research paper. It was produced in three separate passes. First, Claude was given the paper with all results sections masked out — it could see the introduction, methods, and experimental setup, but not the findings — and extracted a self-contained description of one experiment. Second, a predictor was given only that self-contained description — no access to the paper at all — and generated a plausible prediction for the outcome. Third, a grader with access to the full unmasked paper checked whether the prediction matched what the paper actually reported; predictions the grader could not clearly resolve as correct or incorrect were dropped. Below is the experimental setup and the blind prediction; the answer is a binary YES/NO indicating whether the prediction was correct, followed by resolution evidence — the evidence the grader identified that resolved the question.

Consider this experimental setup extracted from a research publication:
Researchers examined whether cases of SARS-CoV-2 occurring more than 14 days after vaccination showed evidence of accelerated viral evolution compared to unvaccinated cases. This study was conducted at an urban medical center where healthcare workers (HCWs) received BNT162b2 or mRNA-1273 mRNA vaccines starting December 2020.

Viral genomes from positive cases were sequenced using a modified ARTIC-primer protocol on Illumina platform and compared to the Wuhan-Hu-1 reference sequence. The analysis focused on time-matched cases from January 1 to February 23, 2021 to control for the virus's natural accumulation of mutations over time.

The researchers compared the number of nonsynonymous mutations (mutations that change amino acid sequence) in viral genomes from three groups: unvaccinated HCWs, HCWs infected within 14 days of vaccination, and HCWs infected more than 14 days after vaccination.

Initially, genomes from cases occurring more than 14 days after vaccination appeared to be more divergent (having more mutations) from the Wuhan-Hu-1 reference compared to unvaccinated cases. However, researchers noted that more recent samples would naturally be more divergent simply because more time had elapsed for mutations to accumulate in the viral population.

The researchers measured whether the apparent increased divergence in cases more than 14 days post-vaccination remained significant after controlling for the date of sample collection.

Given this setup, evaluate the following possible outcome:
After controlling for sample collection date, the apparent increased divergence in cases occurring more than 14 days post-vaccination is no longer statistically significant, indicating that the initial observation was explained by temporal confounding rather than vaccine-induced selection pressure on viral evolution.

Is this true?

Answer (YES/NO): YES